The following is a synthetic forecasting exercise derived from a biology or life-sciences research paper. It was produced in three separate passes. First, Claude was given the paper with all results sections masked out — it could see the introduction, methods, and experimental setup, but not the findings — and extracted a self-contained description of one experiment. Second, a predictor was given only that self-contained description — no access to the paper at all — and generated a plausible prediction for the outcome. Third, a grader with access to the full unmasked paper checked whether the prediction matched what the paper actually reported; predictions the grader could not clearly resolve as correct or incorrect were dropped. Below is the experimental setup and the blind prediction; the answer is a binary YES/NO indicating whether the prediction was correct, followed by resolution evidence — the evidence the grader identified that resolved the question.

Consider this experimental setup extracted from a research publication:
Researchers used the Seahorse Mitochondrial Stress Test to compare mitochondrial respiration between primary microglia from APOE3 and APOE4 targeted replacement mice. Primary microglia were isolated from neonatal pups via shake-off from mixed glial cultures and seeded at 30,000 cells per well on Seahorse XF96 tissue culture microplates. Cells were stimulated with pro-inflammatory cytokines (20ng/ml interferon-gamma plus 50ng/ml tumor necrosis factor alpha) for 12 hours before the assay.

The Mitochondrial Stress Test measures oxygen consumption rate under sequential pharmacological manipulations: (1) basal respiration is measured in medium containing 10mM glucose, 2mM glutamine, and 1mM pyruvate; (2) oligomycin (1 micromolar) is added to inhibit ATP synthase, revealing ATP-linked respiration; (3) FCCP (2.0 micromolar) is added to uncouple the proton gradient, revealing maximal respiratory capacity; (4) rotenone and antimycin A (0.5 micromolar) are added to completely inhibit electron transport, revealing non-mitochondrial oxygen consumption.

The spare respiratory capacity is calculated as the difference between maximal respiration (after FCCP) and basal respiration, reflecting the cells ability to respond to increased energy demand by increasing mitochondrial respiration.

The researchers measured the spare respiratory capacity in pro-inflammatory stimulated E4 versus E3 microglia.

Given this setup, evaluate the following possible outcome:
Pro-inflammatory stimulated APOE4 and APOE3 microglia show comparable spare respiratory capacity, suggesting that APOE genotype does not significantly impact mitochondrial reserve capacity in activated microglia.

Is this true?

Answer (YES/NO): NO